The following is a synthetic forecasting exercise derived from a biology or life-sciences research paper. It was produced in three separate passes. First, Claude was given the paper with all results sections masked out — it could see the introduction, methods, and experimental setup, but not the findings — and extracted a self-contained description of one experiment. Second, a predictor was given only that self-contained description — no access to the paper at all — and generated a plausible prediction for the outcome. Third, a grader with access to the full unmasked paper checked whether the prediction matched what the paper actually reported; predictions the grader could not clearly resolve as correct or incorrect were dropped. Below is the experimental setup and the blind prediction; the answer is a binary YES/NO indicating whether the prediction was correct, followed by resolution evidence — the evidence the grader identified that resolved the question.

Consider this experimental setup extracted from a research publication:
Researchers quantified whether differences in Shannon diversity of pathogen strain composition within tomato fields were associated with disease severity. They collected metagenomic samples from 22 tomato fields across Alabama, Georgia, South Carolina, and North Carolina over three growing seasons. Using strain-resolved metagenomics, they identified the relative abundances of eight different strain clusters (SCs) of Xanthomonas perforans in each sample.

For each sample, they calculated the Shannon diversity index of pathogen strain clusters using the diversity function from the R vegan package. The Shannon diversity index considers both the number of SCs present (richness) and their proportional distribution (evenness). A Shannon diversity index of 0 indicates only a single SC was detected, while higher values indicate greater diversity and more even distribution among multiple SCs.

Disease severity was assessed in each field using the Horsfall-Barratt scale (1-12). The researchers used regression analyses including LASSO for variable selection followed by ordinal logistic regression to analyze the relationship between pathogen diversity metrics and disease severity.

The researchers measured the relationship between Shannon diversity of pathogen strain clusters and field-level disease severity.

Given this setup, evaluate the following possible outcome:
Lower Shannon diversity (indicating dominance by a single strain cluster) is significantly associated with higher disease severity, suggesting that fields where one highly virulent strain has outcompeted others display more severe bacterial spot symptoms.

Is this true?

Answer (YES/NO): NO